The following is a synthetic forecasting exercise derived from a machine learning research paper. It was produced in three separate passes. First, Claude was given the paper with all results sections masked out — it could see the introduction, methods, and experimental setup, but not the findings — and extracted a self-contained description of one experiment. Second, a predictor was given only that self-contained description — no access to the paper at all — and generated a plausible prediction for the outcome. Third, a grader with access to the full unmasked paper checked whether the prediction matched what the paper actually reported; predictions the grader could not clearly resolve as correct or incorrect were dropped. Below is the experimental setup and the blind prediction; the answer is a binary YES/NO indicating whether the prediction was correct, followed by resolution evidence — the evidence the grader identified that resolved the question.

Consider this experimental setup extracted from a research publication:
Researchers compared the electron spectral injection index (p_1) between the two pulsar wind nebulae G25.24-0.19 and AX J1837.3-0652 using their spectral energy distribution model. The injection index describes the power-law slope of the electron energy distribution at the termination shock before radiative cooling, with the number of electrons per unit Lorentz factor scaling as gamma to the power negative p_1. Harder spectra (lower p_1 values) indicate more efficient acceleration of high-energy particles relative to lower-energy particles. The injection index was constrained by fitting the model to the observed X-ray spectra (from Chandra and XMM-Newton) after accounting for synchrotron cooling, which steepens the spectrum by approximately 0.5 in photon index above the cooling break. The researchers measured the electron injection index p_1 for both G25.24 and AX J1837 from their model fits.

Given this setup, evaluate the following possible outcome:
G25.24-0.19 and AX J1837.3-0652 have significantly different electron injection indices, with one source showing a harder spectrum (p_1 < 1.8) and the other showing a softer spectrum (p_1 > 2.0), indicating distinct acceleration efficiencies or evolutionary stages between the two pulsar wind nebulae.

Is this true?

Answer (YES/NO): NO